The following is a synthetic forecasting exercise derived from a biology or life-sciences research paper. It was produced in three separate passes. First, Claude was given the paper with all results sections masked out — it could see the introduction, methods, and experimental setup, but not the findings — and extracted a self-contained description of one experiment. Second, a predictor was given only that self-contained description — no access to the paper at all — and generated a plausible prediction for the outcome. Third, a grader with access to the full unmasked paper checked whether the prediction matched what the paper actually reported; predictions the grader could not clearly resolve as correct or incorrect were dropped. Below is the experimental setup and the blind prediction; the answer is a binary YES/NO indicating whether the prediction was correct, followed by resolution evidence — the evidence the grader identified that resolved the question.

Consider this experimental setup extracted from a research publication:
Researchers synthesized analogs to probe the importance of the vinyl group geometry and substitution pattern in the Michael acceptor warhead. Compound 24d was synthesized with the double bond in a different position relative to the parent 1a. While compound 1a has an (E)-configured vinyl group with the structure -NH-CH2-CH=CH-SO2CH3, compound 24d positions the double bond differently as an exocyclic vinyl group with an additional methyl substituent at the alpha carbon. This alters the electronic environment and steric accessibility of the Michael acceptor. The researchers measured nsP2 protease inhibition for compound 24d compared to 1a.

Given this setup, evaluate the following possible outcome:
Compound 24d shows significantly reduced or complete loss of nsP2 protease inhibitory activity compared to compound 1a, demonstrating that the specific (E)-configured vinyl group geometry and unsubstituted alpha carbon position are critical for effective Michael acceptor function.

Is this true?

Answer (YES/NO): YES